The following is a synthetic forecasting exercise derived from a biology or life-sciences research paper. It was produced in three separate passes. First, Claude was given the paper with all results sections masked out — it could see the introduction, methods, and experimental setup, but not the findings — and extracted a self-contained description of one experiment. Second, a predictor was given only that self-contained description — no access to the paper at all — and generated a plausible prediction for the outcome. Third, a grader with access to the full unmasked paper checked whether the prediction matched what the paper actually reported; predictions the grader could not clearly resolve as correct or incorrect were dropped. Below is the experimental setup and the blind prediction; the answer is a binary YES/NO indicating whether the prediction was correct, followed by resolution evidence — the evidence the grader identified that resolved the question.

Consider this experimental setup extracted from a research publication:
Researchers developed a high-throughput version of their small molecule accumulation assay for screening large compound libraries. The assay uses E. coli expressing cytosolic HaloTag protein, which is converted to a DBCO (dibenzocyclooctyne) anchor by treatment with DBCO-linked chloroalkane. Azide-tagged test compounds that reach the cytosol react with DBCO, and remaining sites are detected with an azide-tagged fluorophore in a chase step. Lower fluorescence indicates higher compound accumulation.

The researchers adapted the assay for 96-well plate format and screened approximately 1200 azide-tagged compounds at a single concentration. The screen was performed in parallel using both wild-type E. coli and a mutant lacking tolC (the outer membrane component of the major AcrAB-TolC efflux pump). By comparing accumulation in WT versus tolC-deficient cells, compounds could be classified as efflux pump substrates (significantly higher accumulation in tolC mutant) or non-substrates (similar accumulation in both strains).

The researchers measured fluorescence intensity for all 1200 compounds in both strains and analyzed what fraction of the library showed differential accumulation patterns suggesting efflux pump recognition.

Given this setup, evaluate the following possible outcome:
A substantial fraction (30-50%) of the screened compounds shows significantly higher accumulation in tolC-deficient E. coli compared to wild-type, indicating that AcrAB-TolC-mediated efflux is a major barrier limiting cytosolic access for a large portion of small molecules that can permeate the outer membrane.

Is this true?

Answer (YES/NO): NO